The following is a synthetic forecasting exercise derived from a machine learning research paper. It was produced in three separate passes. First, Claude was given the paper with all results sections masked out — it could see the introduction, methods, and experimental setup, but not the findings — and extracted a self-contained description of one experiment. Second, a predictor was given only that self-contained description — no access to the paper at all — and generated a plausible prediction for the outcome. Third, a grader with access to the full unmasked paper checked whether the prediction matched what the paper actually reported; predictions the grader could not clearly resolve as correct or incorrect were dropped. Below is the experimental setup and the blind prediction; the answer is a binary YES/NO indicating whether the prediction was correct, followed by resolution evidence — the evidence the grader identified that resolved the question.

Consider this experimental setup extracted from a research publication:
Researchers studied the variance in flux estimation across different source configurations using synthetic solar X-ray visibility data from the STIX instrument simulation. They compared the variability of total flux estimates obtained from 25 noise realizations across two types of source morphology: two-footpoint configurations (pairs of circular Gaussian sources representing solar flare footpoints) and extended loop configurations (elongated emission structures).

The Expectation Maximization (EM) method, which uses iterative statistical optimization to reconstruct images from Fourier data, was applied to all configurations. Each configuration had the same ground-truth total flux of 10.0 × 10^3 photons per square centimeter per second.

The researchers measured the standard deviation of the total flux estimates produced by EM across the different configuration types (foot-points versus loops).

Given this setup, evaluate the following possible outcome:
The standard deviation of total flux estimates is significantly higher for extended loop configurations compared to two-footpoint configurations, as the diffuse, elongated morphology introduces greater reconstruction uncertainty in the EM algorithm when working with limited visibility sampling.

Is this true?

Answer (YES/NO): NO